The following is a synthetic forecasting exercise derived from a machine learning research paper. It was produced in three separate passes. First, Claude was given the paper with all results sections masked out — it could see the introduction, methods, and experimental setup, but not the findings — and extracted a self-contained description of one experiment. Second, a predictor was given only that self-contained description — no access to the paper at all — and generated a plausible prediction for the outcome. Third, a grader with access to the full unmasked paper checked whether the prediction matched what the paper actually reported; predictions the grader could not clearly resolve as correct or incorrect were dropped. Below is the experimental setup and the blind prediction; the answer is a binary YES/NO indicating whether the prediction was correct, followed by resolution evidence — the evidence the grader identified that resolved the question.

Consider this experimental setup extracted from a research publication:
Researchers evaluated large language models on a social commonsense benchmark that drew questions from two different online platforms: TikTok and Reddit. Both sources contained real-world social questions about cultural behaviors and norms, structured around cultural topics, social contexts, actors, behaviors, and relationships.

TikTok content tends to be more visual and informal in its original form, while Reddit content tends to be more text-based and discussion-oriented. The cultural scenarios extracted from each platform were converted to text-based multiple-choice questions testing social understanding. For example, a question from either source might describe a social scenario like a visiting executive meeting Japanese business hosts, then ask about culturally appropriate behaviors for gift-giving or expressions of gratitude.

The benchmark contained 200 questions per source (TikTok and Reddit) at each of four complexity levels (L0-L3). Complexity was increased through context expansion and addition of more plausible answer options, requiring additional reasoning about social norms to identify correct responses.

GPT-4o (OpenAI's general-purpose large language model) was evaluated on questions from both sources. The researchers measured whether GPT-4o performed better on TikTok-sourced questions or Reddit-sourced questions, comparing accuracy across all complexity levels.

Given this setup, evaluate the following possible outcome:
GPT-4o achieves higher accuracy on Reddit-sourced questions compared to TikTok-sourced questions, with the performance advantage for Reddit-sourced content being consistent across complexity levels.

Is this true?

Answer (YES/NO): NO